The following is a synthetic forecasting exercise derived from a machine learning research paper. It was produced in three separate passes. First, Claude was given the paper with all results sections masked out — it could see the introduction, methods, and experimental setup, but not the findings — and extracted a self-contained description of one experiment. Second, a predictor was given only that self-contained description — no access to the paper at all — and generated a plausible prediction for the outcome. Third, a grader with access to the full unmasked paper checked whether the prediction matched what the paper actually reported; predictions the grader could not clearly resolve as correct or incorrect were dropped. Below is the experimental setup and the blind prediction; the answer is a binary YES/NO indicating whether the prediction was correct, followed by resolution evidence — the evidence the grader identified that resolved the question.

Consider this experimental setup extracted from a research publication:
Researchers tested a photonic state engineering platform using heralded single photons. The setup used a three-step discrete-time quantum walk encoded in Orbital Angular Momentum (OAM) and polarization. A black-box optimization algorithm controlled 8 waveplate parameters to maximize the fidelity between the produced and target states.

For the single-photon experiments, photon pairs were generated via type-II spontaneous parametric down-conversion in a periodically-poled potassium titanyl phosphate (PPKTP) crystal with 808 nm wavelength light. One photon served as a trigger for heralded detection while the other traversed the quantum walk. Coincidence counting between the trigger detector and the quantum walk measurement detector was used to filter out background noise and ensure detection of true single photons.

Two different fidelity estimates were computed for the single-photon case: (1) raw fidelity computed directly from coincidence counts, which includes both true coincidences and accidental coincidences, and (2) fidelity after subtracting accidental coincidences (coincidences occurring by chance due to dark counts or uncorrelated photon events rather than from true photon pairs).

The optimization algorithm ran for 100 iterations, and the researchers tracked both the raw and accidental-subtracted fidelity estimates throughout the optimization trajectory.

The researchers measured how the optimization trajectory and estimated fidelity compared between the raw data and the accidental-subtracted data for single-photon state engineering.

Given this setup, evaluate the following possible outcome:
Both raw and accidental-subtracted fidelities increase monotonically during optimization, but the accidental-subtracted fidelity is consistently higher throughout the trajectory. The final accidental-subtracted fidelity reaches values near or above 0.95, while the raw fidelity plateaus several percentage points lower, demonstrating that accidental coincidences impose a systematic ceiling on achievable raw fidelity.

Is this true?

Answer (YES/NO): NO